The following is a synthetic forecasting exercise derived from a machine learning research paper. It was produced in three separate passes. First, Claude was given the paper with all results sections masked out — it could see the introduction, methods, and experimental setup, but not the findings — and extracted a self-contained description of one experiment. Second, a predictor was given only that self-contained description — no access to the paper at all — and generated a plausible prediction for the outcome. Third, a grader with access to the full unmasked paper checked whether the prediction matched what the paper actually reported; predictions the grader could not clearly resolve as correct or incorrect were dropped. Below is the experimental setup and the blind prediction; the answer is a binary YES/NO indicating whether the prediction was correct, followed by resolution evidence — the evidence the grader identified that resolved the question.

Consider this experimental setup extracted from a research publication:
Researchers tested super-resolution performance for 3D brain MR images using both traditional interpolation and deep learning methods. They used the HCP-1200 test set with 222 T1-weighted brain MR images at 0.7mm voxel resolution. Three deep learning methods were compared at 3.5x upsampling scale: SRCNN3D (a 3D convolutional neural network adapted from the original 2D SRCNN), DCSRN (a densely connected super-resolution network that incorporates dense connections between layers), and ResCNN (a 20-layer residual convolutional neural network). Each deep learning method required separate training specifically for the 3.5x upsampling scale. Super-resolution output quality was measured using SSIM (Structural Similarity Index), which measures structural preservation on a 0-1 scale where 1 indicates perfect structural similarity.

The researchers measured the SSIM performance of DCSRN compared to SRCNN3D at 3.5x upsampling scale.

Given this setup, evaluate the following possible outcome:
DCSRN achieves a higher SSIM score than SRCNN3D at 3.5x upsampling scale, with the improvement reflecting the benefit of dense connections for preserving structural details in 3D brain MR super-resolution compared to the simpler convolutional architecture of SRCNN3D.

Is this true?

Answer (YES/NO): NO